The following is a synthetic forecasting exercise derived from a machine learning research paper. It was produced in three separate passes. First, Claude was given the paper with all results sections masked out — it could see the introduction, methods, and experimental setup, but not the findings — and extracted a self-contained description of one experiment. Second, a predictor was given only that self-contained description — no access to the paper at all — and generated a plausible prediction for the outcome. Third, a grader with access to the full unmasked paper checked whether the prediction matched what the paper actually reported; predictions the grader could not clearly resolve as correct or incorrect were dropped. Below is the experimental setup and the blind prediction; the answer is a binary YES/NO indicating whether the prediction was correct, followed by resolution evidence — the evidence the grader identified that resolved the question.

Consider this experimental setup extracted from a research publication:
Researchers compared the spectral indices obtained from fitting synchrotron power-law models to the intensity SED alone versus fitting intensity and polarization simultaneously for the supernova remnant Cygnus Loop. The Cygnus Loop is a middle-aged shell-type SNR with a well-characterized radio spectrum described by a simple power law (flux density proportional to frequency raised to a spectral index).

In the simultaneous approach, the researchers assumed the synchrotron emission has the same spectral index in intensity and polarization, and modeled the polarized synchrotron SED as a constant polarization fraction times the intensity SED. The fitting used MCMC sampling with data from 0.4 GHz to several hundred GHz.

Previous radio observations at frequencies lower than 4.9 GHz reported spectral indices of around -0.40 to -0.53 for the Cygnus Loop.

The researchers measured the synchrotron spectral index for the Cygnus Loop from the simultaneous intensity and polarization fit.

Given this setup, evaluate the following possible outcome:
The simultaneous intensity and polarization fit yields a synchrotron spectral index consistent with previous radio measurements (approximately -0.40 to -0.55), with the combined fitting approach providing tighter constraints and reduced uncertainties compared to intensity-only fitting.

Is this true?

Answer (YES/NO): NO